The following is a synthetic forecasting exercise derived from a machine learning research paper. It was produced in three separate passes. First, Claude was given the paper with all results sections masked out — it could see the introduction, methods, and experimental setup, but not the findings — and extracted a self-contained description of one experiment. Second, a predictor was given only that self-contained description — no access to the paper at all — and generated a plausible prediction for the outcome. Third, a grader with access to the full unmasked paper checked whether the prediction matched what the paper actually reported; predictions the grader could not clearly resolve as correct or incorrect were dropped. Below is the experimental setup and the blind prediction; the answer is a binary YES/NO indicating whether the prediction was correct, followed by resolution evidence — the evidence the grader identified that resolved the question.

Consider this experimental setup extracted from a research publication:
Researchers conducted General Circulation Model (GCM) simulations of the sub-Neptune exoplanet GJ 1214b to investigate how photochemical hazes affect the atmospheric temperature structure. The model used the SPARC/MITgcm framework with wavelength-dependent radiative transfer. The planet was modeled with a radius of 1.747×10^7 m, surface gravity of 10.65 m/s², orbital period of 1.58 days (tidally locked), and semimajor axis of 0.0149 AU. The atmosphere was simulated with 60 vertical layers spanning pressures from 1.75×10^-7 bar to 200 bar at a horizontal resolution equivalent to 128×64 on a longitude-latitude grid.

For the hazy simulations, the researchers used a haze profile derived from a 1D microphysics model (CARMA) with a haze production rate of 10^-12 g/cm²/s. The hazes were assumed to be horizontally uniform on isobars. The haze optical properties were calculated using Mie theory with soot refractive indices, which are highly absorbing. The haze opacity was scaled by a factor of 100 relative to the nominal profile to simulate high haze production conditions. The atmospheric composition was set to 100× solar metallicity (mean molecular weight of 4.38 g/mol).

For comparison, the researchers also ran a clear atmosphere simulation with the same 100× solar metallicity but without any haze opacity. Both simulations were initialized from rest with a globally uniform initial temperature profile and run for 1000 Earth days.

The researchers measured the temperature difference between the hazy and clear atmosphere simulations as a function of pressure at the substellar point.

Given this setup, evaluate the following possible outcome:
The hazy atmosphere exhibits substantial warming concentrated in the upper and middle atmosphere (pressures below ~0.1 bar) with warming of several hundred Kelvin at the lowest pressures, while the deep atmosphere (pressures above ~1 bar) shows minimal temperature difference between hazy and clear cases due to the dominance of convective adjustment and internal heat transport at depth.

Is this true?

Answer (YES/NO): NO